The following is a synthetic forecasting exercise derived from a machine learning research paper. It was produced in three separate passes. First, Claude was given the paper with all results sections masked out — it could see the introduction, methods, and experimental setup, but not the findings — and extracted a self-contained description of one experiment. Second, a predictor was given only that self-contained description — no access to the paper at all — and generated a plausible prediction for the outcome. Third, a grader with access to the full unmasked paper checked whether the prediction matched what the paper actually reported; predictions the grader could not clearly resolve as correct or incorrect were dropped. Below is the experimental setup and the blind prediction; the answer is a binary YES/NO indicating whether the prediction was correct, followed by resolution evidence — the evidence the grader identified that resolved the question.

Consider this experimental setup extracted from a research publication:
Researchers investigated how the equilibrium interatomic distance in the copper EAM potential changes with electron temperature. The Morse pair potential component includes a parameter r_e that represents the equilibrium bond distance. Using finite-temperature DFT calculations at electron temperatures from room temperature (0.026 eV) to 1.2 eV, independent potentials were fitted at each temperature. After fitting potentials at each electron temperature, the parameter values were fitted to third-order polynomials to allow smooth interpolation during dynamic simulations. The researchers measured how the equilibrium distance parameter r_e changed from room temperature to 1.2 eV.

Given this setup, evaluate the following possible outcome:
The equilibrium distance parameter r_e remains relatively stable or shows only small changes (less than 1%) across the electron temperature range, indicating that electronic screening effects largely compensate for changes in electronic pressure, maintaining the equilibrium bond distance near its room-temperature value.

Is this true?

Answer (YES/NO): NO